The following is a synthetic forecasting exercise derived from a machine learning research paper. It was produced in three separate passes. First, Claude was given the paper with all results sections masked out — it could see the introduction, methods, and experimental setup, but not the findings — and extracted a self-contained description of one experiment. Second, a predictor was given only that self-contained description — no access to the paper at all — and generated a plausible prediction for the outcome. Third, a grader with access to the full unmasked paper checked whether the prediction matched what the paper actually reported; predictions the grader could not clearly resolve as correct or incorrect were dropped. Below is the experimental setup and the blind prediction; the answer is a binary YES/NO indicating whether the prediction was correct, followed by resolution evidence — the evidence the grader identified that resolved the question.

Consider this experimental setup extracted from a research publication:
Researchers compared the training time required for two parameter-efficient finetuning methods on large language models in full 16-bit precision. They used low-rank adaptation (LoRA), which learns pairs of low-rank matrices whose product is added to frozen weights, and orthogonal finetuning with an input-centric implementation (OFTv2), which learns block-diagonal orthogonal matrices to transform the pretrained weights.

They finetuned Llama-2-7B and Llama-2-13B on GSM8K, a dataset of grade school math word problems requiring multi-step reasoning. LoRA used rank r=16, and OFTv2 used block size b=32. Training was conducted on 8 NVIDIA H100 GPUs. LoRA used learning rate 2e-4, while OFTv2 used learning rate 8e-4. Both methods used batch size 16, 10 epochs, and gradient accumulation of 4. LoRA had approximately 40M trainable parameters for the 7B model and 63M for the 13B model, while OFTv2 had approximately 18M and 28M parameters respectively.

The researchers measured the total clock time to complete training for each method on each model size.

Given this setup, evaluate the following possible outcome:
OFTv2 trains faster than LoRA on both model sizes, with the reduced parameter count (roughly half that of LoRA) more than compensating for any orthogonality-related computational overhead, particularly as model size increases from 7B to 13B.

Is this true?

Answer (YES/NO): NO